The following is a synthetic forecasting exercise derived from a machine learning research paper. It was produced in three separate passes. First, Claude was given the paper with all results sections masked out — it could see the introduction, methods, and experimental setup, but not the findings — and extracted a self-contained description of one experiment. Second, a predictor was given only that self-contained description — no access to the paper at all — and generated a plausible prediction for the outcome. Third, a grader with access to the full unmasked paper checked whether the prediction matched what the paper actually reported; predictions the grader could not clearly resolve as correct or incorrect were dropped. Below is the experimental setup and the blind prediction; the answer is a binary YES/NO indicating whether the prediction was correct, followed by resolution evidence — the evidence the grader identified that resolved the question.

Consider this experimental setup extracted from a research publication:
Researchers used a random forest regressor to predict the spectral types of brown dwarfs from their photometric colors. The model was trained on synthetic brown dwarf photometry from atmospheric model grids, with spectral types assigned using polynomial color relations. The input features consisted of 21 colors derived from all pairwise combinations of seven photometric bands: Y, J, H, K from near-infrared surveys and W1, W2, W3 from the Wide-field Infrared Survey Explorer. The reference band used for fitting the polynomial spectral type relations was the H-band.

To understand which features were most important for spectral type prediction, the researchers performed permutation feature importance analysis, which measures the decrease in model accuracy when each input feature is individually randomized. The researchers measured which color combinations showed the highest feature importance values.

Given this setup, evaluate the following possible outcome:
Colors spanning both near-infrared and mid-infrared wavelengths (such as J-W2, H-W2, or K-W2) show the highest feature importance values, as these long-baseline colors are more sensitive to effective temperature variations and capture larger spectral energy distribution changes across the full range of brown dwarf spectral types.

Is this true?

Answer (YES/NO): NO